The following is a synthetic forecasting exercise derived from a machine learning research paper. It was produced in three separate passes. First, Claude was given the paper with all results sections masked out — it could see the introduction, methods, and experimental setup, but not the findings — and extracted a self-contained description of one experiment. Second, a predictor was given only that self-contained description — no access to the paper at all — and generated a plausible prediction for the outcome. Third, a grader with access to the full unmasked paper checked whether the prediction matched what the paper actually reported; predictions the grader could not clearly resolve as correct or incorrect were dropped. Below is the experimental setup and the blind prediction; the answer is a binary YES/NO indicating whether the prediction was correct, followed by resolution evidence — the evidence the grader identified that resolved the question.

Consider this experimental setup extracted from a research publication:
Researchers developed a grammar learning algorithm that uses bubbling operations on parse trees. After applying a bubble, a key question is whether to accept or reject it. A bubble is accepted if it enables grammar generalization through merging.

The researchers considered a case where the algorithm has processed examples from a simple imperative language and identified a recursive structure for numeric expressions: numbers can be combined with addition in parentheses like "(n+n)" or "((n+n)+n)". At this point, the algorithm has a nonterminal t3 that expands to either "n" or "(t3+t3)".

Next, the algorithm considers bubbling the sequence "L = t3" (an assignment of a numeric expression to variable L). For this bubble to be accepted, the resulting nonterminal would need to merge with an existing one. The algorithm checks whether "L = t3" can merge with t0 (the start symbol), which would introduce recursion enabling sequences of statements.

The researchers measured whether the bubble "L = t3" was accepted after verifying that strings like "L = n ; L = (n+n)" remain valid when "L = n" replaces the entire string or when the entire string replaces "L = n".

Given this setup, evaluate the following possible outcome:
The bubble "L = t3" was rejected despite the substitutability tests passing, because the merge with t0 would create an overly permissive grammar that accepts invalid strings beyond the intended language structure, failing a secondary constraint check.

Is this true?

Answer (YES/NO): NO